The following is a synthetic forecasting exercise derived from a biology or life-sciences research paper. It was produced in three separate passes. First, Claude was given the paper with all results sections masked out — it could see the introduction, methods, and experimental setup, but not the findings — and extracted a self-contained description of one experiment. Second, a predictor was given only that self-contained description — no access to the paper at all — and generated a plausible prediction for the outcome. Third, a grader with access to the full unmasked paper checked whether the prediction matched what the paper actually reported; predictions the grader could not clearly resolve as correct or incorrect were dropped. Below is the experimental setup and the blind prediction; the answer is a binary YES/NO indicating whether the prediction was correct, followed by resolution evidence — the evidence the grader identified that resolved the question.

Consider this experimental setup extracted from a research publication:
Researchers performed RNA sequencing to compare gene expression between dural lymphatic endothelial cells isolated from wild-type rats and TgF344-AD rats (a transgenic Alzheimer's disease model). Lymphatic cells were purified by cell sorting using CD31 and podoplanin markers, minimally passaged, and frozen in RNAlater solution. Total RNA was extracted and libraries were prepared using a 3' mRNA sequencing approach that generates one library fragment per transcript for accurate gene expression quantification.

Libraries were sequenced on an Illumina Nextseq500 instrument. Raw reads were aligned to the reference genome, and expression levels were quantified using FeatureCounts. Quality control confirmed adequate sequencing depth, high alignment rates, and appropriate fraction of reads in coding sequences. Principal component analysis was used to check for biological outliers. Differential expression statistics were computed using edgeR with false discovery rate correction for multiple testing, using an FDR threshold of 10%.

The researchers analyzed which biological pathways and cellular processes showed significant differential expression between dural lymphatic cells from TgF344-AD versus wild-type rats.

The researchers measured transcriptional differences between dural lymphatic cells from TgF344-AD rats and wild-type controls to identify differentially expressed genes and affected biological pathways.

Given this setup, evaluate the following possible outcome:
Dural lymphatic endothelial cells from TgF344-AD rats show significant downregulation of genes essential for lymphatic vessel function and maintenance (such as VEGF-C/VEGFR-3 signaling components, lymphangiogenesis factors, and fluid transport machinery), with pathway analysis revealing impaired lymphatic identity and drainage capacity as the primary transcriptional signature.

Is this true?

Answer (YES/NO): NO